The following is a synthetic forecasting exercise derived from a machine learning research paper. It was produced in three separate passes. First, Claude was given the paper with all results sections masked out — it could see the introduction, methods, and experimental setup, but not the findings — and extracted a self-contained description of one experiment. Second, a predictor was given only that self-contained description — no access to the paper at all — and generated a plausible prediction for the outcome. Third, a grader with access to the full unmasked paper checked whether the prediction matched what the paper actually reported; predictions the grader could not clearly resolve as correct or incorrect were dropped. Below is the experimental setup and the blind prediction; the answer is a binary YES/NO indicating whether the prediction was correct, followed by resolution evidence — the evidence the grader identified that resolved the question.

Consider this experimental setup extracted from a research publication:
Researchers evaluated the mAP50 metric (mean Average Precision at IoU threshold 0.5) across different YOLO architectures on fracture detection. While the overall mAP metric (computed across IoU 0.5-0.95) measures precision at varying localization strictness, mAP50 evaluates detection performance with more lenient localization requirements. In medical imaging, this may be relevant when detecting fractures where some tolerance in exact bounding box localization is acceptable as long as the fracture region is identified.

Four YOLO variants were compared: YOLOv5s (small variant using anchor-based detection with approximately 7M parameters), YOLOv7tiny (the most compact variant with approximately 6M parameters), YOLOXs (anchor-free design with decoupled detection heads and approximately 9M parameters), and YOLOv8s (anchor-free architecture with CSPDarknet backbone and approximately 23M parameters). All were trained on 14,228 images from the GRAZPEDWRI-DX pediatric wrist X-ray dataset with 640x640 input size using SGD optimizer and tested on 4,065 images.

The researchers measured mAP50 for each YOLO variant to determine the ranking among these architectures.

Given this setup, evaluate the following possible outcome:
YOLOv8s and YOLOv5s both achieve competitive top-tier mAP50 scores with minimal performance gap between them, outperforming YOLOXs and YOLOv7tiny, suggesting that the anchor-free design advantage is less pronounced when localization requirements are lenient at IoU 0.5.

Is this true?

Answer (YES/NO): NO